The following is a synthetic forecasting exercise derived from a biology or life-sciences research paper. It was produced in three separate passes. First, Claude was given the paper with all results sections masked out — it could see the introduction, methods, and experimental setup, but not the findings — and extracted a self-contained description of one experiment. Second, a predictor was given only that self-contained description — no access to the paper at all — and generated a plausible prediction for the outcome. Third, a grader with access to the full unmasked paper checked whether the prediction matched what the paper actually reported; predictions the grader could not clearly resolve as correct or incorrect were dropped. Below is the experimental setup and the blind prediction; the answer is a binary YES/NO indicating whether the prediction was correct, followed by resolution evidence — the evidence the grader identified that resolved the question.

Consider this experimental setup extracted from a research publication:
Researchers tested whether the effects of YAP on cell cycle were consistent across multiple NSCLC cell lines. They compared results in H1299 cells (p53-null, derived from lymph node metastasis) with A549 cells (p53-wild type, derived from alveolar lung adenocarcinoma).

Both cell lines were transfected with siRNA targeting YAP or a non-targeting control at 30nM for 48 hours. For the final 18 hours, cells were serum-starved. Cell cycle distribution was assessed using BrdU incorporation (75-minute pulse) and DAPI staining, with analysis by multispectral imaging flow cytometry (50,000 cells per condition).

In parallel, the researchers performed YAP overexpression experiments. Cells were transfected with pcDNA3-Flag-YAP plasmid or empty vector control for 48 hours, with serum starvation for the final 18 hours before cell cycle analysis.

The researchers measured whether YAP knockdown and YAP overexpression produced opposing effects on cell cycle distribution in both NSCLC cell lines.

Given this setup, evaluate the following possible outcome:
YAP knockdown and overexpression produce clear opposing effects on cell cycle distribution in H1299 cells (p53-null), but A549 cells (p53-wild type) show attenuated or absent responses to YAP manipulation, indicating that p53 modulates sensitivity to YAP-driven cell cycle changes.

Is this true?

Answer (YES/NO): NO